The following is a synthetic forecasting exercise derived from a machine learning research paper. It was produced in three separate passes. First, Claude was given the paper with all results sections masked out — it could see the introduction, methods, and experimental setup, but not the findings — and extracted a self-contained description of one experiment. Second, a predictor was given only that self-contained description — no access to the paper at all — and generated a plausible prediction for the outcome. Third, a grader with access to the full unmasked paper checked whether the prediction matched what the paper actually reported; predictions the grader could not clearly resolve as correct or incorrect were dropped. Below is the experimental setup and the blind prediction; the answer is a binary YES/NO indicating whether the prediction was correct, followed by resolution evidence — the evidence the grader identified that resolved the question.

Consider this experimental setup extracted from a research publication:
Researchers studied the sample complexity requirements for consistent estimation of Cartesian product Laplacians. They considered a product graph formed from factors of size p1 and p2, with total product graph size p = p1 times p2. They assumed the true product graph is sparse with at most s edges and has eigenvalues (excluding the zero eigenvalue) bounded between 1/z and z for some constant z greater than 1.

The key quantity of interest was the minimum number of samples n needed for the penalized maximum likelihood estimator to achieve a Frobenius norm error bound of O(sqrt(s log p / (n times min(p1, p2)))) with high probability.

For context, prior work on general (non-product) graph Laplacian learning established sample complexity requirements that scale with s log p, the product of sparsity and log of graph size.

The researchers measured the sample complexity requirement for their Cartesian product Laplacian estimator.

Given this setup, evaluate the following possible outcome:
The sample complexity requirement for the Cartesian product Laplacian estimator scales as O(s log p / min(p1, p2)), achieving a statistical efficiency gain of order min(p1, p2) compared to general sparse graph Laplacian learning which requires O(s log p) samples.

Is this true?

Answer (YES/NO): YES